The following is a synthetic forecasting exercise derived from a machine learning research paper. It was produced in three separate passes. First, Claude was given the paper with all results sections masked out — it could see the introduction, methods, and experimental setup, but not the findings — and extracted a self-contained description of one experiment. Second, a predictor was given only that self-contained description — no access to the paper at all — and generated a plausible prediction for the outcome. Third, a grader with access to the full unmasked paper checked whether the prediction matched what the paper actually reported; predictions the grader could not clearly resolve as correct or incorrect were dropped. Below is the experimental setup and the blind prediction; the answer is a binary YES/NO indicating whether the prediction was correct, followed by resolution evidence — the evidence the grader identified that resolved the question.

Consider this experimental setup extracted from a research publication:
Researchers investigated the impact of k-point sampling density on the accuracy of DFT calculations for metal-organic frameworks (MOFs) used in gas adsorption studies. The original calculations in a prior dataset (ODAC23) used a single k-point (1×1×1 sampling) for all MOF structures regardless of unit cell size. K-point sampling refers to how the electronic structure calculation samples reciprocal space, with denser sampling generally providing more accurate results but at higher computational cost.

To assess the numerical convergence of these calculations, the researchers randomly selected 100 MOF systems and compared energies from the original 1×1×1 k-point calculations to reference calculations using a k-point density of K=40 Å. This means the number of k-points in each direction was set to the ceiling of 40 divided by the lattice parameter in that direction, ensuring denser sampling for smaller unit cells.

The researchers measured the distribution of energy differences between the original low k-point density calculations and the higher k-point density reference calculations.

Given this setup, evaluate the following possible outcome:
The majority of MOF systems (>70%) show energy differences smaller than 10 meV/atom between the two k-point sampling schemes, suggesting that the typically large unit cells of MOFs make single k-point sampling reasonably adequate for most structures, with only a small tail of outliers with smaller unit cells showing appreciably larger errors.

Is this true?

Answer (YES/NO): YES